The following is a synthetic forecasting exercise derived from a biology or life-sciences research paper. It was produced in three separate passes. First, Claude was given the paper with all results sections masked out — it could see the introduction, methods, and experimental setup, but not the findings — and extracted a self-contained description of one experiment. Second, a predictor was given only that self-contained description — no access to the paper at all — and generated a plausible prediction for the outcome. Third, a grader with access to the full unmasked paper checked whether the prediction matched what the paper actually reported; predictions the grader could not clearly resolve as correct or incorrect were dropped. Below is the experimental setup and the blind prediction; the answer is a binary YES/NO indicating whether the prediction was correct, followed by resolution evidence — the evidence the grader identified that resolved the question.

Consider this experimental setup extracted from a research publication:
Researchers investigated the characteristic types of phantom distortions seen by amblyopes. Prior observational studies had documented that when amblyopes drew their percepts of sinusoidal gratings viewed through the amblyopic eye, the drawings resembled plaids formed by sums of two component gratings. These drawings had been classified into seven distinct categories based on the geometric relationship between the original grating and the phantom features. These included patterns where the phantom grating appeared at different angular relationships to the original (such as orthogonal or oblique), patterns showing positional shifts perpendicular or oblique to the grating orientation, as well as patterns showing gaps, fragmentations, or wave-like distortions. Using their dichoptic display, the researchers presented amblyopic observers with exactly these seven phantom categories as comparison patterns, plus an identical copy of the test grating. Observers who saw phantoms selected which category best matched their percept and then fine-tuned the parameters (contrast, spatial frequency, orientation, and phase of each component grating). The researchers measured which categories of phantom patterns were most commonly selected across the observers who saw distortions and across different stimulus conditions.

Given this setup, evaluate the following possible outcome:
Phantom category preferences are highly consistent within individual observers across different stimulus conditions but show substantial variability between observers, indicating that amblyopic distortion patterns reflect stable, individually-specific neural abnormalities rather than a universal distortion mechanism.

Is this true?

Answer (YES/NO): NO